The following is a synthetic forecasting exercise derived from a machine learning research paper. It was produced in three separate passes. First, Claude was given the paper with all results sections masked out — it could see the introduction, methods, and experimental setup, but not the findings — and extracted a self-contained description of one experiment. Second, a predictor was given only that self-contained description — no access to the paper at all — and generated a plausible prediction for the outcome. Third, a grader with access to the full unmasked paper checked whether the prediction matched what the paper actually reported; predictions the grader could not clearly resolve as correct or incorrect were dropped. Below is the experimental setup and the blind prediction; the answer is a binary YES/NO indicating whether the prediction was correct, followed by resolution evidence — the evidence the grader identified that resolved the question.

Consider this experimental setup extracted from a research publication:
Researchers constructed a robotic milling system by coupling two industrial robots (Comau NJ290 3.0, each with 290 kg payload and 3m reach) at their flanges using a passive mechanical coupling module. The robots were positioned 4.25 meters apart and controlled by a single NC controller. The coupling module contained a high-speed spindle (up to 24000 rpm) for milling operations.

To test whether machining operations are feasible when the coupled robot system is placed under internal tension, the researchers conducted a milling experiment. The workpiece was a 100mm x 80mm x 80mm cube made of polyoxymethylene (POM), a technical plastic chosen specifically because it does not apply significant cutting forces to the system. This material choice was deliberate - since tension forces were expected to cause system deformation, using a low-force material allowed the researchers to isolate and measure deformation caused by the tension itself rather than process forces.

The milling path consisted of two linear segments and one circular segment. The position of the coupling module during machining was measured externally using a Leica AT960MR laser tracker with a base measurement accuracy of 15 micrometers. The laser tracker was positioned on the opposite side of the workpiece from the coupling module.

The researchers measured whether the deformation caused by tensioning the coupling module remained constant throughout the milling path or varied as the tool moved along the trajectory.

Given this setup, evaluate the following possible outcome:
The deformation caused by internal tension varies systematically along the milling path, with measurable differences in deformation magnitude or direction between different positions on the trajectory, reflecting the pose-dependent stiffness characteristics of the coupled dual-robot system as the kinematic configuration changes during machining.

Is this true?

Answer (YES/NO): NO